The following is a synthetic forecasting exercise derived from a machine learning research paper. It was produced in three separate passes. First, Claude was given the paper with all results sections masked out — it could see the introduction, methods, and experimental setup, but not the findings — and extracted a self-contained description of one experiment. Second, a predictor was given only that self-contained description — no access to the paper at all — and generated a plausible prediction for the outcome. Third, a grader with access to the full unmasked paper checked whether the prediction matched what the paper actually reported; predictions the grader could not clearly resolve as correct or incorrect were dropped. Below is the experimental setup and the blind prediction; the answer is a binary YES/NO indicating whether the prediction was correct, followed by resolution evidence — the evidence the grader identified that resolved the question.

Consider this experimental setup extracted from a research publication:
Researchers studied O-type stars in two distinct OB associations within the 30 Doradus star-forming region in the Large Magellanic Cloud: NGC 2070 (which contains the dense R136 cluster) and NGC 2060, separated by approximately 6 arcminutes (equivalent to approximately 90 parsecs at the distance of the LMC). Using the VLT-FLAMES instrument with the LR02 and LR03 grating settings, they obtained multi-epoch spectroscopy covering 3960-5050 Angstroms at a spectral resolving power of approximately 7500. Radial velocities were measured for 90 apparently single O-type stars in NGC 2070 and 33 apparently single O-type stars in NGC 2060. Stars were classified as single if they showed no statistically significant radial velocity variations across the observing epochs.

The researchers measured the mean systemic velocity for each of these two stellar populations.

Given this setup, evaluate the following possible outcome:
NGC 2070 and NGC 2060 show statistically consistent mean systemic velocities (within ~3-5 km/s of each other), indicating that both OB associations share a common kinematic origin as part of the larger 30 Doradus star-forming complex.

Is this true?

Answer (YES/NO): NO